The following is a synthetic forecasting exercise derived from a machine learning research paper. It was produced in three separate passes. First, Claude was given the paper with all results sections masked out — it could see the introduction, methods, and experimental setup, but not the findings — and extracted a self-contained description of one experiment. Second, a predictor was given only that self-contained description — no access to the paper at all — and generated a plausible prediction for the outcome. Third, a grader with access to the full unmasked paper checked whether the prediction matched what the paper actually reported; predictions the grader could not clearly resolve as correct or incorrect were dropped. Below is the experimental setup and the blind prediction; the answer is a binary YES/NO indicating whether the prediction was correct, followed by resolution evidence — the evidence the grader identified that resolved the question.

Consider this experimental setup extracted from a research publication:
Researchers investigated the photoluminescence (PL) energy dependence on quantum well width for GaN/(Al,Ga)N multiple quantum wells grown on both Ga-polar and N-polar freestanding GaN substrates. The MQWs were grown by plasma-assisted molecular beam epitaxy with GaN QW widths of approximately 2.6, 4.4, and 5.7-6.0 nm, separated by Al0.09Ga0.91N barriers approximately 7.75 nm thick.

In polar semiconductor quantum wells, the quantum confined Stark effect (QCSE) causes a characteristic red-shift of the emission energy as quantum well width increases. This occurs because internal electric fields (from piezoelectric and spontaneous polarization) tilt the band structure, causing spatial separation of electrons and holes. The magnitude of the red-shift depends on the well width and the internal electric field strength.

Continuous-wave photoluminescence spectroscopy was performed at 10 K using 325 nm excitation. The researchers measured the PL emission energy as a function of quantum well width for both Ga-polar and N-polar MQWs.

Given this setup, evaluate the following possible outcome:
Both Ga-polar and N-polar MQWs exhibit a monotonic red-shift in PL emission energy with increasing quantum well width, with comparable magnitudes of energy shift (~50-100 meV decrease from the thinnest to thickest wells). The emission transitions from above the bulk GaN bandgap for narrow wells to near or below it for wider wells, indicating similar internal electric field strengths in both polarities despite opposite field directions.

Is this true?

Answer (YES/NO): NO